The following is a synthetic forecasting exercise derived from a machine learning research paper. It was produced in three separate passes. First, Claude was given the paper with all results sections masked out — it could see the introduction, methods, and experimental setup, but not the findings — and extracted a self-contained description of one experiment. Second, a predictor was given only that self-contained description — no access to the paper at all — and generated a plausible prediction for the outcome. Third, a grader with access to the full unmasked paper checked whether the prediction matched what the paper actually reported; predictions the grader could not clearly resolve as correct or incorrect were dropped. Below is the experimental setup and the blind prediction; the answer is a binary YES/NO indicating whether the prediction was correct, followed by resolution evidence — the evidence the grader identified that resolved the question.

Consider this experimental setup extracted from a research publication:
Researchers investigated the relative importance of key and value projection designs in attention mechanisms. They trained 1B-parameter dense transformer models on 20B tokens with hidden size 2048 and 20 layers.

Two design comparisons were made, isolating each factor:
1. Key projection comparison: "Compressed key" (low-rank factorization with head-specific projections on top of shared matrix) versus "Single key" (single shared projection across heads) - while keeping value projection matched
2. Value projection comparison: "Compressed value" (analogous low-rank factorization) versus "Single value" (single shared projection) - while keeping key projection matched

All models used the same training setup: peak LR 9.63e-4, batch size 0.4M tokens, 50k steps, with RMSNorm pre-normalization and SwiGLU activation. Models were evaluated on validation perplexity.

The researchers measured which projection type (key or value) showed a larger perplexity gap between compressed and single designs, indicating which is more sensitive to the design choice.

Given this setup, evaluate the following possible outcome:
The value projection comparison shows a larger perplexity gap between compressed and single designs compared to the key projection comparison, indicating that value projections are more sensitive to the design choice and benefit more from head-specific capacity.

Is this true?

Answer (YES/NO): YES